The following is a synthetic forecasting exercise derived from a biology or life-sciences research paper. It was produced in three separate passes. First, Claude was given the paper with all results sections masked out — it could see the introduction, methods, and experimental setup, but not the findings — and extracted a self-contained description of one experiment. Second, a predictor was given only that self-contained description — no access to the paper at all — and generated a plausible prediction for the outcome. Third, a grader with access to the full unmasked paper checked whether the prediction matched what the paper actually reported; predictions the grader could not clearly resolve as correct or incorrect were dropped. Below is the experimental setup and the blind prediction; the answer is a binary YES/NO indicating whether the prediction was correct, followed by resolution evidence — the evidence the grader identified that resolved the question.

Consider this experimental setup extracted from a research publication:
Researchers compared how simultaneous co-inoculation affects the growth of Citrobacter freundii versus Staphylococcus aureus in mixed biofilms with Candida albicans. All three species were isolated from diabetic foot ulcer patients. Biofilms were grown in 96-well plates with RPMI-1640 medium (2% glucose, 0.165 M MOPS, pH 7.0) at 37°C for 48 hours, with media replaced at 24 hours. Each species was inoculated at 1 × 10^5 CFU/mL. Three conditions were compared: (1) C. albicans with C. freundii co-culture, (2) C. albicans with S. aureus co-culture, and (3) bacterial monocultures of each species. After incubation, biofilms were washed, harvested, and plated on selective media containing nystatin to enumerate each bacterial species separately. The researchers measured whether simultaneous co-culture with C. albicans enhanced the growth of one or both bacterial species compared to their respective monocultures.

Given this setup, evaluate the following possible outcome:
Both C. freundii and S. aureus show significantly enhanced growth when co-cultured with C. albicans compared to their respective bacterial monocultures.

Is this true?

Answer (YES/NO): NO